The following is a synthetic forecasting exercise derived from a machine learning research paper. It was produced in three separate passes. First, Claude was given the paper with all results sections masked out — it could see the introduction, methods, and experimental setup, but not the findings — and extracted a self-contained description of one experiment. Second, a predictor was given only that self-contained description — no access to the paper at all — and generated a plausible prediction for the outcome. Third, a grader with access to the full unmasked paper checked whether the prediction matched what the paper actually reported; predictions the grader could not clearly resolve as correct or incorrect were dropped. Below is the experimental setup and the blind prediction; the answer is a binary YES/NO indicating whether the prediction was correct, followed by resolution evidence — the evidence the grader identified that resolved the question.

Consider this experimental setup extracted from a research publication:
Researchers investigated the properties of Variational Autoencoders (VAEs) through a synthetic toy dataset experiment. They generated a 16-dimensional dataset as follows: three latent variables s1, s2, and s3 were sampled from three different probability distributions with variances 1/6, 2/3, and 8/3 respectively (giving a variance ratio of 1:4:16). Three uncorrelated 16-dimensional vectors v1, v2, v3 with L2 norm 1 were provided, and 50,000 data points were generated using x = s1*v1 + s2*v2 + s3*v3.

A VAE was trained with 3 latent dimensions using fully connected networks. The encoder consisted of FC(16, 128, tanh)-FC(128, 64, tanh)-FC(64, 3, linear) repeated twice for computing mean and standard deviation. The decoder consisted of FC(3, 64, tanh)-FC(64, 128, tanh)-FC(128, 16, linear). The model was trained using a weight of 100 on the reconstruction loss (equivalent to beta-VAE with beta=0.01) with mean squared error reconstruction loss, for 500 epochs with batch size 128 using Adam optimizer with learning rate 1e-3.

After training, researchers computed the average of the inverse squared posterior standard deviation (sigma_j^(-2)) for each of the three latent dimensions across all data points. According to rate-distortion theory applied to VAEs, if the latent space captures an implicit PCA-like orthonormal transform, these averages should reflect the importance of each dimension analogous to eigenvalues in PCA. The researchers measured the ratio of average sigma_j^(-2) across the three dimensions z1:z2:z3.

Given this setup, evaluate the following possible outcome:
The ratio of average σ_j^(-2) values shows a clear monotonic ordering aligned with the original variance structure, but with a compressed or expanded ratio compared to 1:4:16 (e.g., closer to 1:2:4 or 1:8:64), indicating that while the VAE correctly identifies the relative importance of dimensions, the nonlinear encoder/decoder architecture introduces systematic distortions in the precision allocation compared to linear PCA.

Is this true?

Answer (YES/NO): NO